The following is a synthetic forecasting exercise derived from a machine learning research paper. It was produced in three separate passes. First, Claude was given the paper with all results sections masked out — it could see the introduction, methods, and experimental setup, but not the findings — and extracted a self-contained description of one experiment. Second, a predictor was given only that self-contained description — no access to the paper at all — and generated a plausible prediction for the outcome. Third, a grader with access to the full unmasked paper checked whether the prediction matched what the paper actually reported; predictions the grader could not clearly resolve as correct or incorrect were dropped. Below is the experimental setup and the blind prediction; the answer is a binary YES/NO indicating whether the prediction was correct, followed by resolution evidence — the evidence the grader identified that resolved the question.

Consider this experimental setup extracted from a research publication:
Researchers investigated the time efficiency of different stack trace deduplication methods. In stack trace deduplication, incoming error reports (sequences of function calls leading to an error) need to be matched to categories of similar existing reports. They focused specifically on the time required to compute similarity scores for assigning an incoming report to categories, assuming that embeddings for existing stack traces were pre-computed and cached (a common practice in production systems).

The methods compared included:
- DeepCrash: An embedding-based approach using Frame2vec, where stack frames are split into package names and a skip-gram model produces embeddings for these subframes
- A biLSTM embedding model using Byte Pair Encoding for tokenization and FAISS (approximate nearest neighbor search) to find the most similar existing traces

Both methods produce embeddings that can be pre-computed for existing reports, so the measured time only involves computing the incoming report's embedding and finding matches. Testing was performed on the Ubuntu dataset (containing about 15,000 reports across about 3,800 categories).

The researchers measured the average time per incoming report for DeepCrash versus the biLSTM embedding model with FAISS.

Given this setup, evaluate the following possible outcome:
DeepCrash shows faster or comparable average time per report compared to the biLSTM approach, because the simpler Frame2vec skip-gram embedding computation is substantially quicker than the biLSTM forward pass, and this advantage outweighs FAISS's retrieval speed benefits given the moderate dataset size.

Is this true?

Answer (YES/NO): YES